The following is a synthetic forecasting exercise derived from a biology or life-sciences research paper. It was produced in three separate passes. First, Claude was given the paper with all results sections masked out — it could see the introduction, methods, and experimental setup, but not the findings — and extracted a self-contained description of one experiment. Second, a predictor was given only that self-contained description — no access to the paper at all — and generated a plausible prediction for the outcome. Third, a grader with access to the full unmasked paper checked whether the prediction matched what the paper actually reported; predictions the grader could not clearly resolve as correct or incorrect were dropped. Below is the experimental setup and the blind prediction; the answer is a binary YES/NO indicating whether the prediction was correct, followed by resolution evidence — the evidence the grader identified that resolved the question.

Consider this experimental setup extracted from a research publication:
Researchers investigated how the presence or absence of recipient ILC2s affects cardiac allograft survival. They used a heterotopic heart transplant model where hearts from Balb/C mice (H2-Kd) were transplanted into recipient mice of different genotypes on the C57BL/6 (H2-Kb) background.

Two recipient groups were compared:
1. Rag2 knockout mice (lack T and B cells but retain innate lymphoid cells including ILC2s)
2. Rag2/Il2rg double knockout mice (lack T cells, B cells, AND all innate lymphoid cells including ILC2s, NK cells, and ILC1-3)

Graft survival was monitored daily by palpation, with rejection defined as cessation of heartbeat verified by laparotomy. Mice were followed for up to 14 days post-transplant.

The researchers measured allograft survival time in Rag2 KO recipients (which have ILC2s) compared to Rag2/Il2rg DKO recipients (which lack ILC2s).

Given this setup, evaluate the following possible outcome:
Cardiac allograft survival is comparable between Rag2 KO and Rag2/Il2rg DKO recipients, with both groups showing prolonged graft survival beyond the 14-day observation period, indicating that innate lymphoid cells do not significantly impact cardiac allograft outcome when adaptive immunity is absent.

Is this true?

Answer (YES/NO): NO